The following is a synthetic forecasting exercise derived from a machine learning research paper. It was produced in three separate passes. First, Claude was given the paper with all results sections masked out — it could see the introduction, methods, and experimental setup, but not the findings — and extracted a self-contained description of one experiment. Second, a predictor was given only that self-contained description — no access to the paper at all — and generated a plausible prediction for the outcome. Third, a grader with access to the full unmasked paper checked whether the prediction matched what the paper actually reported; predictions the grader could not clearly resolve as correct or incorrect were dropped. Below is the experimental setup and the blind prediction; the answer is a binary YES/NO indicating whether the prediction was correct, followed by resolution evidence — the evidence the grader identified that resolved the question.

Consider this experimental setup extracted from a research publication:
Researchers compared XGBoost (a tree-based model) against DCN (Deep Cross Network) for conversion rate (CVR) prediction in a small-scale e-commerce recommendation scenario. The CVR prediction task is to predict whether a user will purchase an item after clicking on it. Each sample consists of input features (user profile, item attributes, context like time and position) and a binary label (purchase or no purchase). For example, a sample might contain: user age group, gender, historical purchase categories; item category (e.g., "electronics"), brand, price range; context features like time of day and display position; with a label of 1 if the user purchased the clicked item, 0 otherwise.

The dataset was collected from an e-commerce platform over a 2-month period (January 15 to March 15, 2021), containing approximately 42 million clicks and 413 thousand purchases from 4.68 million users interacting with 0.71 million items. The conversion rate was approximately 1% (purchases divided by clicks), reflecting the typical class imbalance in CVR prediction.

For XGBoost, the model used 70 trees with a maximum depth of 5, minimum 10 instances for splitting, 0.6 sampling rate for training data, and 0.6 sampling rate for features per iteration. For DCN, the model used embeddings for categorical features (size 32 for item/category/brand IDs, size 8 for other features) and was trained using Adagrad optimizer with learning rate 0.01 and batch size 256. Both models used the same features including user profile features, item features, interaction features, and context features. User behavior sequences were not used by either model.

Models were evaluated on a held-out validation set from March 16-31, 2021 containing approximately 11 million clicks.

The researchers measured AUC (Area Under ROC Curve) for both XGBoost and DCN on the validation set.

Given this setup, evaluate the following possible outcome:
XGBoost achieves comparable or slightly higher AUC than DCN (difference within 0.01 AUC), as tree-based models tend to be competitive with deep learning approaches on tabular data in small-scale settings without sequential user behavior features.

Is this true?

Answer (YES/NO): YES